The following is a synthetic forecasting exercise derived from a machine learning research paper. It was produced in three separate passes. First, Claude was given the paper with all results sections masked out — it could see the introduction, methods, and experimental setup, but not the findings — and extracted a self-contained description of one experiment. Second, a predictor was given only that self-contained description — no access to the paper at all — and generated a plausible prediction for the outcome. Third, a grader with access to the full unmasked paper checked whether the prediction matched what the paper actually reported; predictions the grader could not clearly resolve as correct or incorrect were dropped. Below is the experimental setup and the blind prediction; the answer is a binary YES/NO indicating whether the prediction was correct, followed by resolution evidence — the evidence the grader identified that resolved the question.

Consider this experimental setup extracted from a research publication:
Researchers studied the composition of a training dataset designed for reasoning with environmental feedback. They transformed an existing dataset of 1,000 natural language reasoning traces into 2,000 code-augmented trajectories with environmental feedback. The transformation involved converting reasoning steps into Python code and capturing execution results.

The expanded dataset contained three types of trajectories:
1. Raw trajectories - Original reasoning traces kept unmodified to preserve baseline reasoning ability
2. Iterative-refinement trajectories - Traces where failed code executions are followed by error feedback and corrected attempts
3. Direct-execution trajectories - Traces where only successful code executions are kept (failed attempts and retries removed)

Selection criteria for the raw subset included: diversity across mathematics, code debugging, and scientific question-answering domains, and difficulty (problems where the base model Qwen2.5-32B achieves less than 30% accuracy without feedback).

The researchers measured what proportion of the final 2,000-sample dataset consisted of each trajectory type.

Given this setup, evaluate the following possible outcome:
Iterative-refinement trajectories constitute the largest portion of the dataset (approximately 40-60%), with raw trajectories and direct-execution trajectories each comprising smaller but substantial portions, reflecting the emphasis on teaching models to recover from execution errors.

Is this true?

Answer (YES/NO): NO